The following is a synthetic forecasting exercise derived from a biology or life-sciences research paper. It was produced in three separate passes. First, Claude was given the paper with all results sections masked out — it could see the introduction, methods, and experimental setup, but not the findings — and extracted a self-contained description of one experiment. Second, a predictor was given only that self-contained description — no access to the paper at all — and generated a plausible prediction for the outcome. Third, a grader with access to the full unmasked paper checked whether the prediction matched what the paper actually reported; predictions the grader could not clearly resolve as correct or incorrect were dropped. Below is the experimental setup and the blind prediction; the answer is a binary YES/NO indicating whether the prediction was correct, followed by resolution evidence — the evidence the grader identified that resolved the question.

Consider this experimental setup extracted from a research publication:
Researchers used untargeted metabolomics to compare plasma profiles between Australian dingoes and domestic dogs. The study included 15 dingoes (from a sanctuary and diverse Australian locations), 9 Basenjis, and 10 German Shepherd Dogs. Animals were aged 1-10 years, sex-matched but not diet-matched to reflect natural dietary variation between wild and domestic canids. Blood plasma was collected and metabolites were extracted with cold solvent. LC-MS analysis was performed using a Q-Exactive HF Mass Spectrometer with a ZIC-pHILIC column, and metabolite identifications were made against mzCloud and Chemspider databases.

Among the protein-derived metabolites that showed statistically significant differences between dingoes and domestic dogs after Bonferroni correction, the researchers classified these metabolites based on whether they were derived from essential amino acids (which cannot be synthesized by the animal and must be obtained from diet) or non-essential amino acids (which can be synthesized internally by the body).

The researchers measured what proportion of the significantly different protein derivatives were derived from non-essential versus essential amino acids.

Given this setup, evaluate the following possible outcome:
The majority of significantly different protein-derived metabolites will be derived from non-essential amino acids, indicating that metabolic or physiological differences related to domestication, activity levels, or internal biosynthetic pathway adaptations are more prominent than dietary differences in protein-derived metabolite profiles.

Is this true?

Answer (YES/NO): YES